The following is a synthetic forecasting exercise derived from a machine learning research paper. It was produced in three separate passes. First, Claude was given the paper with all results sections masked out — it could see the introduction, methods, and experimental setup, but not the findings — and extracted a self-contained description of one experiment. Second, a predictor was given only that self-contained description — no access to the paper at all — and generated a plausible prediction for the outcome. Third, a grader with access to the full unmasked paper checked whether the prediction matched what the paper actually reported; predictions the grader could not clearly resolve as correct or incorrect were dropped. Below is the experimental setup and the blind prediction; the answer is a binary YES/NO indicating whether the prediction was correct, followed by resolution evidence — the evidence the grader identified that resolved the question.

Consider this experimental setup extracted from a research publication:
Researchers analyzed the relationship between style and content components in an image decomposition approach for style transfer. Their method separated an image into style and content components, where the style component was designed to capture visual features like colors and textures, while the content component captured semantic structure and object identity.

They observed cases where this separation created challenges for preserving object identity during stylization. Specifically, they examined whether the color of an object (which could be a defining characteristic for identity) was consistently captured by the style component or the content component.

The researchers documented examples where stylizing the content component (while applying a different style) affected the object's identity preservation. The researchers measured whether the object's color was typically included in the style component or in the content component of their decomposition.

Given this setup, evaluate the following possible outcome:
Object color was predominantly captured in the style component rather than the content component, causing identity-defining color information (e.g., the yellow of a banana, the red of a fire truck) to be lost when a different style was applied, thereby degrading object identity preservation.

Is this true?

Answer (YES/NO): YES